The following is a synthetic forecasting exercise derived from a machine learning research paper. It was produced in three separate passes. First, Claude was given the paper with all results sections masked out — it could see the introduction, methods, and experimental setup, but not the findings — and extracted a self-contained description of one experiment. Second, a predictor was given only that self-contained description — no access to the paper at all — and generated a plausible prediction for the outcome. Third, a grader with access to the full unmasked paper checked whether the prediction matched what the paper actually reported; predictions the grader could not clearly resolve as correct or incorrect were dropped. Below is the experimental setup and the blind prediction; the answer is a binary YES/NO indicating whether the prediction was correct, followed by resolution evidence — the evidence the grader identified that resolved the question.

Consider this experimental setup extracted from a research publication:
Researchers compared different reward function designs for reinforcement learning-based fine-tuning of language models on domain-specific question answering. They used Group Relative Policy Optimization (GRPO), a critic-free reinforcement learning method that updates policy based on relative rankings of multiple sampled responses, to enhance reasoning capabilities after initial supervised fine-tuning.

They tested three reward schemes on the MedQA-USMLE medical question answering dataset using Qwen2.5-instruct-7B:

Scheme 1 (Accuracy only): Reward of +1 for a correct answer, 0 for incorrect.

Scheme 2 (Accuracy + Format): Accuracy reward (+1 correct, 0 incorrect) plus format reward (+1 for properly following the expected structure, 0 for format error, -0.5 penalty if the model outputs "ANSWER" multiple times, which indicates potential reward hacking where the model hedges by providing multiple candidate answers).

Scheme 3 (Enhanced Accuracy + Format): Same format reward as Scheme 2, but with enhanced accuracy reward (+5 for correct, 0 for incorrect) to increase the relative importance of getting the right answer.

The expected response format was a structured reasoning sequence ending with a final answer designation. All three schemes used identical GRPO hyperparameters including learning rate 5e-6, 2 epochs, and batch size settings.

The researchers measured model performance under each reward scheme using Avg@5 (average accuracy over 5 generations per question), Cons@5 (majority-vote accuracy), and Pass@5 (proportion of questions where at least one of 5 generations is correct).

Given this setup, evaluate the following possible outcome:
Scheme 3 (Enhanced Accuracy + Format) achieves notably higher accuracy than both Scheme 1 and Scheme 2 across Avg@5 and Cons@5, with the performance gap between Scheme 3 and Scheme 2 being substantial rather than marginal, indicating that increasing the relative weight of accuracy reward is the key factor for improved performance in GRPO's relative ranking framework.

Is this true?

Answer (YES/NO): YES